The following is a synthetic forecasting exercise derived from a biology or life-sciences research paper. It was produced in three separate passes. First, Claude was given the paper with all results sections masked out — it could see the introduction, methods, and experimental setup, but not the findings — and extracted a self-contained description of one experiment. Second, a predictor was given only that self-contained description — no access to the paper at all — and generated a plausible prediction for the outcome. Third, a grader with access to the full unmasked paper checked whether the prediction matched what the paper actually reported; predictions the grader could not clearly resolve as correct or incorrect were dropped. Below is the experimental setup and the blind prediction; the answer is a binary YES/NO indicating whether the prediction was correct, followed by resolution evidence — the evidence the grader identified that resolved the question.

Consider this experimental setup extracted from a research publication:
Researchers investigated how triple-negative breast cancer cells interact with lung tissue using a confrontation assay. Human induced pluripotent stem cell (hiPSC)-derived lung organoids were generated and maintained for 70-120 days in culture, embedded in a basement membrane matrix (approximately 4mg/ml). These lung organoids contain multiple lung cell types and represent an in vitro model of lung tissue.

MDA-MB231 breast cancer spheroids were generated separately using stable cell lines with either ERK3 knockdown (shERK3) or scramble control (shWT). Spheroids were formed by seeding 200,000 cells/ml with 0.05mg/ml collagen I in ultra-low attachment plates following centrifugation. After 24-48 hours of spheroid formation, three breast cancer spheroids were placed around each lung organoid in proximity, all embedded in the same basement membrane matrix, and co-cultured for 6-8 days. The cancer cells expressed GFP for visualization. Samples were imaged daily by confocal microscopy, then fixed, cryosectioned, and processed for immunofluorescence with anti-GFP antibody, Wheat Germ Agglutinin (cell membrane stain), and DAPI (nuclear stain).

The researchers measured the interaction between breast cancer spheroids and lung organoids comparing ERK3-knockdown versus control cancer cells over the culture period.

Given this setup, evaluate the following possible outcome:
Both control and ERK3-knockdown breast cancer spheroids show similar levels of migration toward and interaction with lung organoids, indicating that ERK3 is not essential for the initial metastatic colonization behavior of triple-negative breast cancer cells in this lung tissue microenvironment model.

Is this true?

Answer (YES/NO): NO